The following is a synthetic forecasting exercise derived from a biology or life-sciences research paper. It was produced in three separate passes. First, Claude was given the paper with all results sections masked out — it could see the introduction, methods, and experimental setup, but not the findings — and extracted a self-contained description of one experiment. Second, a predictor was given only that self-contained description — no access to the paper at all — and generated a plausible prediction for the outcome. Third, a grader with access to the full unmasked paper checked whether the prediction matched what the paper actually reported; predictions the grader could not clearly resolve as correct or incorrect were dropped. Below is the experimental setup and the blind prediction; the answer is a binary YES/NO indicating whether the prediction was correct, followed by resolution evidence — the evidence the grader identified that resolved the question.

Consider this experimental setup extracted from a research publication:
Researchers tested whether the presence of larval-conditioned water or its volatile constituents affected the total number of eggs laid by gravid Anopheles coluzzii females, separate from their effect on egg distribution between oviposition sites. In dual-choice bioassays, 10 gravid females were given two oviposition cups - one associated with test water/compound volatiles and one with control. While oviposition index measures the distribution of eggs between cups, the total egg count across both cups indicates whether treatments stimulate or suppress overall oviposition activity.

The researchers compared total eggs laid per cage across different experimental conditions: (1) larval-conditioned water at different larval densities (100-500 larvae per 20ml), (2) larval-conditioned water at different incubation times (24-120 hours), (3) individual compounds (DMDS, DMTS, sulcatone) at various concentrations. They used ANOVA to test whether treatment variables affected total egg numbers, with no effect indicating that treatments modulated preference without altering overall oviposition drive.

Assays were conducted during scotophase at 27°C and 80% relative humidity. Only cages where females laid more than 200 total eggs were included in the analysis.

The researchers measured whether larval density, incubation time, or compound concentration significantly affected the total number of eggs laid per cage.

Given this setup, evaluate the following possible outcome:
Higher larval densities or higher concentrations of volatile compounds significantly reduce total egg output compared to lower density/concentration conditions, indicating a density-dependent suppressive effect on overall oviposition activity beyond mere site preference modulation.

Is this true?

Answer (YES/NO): NO